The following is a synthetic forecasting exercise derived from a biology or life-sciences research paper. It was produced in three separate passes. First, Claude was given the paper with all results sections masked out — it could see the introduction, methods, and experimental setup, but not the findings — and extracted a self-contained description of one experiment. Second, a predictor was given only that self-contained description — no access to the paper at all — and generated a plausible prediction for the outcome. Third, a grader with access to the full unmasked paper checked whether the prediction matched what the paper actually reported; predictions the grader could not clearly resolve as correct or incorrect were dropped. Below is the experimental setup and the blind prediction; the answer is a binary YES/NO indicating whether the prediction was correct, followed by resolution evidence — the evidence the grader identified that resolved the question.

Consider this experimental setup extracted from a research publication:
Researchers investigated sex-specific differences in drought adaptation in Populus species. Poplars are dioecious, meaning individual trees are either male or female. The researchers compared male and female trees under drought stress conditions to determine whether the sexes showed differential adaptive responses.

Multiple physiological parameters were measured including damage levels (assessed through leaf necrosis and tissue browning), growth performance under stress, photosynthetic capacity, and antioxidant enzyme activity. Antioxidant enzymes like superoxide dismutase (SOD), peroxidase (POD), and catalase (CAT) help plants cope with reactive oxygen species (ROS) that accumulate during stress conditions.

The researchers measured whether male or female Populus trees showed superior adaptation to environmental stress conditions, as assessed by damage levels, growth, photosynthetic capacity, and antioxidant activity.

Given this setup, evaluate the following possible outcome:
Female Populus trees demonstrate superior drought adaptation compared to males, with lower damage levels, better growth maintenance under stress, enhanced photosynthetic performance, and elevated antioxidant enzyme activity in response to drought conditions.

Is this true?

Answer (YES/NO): NO